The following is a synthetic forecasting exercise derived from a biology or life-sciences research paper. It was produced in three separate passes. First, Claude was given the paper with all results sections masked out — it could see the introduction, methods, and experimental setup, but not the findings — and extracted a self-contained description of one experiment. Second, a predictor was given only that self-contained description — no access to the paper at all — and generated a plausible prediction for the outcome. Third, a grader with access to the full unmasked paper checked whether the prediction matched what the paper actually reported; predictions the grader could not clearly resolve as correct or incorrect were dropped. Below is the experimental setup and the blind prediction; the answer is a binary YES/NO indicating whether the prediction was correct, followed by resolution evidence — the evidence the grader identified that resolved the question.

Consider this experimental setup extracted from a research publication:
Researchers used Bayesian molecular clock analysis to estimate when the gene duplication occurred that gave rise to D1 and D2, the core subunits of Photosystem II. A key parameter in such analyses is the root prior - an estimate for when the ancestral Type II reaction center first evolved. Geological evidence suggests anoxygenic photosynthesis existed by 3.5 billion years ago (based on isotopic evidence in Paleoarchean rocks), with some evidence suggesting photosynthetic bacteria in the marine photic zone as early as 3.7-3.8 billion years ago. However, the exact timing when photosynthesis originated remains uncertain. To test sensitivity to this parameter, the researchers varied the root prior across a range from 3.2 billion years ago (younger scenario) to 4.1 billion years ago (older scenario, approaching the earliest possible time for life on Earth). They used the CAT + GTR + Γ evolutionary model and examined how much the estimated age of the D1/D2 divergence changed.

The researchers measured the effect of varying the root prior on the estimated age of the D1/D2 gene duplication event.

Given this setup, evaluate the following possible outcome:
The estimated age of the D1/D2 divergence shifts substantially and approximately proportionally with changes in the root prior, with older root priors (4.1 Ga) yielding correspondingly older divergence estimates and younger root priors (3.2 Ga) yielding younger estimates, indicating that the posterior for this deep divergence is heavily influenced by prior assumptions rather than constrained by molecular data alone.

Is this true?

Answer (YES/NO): NO